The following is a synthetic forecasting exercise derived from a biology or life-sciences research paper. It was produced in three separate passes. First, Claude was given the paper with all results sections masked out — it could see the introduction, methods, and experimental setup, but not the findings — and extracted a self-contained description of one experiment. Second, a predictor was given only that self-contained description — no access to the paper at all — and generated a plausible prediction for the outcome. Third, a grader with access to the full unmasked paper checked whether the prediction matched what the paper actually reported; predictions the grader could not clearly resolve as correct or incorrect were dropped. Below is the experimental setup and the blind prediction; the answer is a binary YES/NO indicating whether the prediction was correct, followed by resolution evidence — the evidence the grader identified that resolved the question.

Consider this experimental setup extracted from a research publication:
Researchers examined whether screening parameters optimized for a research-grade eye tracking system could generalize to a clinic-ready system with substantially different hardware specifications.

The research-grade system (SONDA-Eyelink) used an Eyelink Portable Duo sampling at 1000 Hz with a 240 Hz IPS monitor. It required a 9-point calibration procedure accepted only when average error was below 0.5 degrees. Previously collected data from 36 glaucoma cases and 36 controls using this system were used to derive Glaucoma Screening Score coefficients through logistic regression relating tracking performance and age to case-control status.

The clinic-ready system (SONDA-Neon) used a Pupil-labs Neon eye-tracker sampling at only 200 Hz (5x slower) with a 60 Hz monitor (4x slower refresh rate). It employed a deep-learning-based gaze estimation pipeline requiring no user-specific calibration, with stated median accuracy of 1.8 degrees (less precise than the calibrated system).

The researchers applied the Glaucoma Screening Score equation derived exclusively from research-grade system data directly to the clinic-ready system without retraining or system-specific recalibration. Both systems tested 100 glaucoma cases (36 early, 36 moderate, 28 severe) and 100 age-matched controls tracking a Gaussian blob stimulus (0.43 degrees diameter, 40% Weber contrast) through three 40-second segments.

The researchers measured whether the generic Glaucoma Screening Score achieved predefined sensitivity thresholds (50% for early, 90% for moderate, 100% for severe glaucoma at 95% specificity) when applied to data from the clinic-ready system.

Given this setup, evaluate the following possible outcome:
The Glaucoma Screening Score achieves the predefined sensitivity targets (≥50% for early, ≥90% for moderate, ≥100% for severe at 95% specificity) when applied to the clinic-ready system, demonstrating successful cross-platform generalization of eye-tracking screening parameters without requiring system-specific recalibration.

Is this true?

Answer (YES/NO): YES